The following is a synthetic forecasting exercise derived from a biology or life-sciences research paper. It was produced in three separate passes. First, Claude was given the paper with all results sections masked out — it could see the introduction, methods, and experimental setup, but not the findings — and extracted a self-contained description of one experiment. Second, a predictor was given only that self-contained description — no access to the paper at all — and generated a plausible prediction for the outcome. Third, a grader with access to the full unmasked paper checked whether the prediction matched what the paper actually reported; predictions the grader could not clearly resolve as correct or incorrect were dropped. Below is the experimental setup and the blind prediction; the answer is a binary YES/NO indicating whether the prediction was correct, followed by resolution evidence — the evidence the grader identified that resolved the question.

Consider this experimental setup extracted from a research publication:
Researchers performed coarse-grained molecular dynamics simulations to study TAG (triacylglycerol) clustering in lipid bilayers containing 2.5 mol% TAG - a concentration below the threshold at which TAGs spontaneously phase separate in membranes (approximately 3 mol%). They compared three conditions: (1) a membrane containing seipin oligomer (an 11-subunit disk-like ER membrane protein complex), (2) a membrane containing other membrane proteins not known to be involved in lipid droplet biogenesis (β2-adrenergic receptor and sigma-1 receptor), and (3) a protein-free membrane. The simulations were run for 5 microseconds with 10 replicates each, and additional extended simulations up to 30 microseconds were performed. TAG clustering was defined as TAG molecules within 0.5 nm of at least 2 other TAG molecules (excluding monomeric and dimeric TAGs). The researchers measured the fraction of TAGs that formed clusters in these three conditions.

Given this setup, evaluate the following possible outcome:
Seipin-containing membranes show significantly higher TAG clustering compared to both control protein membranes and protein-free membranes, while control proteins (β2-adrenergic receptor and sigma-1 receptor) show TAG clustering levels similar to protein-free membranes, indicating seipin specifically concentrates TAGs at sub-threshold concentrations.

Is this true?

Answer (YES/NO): NO